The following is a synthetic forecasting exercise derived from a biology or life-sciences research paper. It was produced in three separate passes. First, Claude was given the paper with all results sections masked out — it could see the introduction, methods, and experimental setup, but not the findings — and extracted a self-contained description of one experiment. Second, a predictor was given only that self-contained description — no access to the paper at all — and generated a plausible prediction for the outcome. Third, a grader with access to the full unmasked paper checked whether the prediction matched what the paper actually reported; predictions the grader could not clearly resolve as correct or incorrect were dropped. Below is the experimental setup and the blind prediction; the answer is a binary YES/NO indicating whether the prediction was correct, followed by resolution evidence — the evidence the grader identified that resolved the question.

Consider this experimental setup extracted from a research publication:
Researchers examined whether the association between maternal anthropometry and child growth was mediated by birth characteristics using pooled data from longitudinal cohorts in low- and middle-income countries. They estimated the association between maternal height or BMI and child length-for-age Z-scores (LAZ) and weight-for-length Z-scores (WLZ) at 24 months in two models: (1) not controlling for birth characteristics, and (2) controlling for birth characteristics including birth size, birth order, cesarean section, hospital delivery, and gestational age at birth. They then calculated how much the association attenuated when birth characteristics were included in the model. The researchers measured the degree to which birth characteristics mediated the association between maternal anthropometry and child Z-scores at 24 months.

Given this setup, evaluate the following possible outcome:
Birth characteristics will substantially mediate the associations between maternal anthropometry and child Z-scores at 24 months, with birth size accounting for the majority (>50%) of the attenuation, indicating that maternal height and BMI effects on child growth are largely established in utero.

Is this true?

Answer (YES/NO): NO